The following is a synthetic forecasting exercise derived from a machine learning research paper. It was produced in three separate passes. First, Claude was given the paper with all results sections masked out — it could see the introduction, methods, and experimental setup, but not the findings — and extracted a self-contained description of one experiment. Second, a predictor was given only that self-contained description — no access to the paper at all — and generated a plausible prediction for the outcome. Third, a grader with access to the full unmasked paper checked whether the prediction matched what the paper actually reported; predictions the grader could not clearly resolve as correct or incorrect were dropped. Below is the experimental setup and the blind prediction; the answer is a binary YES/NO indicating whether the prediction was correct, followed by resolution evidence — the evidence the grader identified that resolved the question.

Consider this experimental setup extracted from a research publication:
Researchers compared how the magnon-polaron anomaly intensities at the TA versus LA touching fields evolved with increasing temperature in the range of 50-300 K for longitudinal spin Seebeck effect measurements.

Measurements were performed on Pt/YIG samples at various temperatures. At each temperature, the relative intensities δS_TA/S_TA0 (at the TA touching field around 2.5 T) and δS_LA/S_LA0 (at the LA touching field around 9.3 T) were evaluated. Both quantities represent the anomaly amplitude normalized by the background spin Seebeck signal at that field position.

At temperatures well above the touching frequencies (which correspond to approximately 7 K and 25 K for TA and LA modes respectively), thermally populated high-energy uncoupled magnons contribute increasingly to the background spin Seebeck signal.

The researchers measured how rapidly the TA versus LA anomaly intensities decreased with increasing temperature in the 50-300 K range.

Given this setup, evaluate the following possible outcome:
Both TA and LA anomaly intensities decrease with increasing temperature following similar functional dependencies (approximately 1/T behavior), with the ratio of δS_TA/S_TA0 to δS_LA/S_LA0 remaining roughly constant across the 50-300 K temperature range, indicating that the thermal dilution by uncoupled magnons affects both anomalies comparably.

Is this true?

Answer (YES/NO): NO